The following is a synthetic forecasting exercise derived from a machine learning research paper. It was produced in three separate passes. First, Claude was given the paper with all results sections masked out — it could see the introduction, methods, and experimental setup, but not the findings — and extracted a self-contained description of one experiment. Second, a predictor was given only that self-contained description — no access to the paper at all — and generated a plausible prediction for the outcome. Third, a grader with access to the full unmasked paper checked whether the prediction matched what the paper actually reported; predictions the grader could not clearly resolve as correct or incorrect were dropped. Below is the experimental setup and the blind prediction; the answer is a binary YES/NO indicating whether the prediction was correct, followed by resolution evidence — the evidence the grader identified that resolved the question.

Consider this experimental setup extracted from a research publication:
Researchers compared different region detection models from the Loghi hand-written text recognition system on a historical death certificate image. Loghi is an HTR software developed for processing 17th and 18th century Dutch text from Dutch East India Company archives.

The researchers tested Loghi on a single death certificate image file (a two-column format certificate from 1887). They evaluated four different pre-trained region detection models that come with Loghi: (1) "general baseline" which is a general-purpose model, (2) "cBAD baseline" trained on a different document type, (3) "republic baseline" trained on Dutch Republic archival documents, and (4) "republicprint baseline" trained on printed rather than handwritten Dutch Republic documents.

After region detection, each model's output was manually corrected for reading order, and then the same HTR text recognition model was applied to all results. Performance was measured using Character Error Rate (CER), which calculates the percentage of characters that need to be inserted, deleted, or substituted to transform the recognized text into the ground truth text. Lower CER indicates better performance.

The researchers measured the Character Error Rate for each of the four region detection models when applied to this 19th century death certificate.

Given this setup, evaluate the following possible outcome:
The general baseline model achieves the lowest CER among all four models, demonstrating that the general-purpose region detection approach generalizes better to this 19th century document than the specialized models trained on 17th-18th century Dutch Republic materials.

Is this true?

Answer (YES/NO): YES